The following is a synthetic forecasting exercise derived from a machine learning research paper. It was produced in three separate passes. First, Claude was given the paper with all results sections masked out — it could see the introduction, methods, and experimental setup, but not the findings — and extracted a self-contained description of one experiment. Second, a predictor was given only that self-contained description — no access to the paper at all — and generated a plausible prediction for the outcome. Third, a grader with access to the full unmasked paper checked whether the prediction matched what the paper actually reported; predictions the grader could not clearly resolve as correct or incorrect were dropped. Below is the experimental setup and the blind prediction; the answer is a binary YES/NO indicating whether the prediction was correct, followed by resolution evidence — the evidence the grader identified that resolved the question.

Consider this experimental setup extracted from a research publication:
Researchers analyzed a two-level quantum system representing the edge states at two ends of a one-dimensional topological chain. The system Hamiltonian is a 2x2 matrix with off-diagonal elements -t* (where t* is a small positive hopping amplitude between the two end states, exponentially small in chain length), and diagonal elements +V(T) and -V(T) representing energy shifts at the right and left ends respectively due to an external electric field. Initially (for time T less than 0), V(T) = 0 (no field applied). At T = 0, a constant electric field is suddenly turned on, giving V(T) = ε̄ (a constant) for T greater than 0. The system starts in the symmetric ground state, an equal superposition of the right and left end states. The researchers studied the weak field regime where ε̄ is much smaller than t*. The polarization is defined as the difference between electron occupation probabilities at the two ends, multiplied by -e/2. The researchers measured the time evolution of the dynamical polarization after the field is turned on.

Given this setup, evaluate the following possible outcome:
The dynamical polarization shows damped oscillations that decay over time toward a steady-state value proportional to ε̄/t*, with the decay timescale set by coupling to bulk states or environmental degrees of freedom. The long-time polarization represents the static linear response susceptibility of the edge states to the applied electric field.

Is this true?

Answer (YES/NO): NO